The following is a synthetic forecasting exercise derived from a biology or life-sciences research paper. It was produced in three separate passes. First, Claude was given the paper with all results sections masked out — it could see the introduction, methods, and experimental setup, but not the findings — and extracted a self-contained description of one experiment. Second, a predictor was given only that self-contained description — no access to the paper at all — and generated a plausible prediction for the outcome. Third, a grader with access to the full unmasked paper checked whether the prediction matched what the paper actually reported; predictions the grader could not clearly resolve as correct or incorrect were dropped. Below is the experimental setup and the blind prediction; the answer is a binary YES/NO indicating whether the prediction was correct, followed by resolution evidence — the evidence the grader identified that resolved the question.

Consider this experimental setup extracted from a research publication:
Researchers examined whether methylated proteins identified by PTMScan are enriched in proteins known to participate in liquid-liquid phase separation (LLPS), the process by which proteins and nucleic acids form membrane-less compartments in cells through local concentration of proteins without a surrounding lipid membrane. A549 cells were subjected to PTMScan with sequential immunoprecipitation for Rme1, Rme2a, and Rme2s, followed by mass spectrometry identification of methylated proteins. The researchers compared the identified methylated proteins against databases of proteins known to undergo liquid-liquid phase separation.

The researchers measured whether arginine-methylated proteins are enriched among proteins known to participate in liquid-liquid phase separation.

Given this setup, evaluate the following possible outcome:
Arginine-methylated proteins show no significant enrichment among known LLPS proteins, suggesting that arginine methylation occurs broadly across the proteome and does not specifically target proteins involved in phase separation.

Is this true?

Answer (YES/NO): NO